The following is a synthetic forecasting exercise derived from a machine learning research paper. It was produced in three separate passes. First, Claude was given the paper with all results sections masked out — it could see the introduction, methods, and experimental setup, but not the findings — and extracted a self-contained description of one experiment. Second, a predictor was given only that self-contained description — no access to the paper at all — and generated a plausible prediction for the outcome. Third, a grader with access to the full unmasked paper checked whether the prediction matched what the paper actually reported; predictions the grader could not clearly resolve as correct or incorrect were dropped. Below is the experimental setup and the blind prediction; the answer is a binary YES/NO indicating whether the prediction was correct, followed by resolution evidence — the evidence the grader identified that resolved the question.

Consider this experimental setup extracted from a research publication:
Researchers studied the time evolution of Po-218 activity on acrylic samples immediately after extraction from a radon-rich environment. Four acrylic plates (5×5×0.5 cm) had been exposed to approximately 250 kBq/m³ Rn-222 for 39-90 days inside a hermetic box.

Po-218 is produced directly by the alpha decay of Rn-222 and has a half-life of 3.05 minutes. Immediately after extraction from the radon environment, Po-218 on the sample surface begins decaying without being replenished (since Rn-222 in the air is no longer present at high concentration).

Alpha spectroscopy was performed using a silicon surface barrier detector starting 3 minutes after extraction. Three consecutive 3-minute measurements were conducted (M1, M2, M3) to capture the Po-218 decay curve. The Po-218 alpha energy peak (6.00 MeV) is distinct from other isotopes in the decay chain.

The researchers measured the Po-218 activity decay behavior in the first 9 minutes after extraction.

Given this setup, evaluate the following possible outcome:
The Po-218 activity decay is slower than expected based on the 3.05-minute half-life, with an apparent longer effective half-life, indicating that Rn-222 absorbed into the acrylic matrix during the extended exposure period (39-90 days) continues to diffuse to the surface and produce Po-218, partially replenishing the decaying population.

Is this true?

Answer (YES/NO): NO